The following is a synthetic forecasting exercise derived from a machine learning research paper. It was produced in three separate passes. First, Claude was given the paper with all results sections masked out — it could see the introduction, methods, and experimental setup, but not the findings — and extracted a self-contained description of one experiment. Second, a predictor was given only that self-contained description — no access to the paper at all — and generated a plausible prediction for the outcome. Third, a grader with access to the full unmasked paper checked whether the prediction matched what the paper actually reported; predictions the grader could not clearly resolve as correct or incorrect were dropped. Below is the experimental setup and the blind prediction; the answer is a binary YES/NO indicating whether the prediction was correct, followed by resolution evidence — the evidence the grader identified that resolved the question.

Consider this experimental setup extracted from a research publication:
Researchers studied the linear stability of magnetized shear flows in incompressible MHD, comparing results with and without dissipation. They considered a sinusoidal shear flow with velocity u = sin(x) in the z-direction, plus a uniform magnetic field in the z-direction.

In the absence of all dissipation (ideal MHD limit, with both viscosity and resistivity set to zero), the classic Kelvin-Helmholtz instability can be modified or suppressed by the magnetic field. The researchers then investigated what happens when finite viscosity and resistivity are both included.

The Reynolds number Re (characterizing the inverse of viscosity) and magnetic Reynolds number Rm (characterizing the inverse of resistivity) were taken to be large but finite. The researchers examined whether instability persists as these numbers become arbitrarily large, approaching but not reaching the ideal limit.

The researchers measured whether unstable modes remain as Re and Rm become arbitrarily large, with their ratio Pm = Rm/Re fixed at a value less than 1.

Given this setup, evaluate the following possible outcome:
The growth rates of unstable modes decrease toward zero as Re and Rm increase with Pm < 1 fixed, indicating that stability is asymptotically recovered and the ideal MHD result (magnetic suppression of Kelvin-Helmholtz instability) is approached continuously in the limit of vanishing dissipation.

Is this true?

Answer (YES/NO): NO